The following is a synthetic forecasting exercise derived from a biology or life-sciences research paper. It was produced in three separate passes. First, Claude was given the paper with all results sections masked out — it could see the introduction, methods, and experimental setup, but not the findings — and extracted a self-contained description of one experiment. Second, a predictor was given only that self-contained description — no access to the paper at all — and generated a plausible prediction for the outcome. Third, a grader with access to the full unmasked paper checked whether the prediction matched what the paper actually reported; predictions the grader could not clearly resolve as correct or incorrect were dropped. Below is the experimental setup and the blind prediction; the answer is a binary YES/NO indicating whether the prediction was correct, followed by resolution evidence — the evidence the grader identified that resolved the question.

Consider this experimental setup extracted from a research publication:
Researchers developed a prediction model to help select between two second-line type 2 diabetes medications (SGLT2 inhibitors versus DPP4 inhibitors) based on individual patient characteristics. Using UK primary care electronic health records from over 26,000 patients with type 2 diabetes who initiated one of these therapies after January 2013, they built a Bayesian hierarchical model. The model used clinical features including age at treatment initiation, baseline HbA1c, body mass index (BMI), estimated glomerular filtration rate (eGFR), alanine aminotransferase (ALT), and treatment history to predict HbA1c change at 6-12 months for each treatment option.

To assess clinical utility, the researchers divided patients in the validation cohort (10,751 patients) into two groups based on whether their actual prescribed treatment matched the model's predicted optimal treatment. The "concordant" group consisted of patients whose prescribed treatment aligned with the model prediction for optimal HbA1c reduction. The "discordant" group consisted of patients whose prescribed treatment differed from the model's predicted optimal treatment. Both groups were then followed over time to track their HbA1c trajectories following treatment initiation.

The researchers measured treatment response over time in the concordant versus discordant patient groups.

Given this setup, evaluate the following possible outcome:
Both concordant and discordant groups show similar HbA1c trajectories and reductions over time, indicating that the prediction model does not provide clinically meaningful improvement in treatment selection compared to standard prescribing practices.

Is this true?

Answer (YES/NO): NO